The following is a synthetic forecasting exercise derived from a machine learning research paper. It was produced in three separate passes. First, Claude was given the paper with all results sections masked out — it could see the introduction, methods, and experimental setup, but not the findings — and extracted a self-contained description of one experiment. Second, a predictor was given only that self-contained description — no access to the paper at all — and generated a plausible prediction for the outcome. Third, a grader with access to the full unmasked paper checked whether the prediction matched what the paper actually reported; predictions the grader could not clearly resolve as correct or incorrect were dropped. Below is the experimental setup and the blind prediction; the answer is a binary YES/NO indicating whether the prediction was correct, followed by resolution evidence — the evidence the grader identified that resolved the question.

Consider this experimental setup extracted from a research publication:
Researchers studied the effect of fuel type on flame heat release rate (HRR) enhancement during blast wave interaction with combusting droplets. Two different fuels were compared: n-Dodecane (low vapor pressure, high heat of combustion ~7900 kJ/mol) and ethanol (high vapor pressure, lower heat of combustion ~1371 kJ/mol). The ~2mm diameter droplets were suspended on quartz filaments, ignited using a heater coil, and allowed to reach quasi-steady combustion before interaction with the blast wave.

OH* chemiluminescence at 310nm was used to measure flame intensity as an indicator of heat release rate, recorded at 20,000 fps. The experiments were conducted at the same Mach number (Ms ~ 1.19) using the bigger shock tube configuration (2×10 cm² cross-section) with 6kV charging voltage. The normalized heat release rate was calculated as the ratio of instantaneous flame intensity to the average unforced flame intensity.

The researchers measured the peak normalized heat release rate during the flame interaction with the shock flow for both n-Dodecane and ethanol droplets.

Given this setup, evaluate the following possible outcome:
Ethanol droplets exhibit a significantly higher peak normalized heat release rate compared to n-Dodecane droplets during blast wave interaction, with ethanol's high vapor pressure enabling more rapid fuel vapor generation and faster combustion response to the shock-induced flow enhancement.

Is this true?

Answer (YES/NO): NO